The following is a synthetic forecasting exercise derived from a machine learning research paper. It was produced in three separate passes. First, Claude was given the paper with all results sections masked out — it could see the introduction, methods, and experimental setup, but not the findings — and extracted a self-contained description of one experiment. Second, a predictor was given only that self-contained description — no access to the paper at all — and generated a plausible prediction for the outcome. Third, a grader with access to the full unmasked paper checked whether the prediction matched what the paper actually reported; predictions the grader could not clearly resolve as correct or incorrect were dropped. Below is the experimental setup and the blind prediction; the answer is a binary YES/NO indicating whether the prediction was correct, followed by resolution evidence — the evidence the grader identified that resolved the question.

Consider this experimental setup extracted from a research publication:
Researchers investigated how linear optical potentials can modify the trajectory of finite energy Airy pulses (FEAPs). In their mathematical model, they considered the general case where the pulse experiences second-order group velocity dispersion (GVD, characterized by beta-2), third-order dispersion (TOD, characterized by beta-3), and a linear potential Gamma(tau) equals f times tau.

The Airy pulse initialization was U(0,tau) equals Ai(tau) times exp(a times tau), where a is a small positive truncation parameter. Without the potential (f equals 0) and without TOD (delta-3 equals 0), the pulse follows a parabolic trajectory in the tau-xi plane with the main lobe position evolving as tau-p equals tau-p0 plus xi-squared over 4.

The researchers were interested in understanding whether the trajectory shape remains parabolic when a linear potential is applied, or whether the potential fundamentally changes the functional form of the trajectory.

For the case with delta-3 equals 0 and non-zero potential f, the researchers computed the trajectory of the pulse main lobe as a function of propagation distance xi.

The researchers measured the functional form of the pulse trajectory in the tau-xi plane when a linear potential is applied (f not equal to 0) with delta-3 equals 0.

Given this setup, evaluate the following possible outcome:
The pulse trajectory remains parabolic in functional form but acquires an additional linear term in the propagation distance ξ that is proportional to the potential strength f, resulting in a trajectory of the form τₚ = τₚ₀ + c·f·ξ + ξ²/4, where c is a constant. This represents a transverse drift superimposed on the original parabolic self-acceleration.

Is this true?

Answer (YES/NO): NO